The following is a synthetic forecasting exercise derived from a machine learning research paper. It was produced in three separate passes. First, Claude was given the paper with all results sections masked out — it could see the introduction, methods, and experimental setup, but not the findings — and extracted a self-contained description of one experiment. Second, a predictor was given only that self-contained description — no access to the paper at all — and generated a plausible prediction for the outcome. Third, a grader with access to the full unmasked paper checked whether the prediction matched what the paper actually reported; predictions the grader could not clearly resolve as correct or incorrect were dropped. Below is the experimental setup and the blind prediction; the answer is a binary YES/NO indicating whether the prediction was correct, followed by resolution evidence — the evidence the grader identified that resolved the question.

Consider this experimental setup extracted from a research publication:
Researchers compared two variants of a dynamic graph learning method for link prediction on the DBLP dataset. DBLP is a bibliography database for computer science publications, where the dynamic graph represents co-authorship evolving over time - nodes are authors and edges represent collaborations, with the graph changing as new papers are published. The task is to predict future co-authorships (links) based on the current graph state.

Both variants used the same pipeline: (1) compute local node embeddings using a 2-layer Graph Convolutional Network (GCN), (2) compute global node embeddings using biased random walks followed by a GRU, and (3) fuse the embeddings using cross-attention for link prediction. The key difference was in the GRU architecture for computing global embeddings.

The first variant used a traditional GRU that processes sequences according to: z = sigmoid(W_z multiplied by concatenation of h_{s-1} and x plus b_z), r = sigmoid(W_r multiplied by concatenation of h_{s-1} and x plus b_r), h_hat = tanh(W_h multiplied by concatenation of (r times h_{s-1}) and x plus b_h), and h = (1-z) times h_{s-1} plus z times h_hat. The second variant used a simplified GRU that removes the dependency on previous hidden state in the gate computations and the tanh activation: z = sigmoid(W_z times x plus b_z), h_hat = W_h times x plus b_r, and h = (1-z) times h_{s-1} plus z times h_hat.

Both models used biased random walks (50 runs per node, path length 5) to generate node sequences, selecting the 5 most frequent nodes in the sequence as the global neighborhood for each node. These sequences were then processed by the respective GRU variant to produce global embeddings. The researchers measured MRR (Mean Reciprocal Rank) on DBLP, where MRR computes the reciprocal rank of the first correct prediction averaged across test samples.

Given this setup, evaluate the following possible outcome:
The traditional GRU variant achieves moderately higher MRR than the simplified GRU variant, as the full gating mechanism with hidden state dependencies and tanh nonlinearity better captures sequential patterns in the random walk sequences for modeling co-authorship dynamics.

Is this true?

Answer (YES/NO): NO